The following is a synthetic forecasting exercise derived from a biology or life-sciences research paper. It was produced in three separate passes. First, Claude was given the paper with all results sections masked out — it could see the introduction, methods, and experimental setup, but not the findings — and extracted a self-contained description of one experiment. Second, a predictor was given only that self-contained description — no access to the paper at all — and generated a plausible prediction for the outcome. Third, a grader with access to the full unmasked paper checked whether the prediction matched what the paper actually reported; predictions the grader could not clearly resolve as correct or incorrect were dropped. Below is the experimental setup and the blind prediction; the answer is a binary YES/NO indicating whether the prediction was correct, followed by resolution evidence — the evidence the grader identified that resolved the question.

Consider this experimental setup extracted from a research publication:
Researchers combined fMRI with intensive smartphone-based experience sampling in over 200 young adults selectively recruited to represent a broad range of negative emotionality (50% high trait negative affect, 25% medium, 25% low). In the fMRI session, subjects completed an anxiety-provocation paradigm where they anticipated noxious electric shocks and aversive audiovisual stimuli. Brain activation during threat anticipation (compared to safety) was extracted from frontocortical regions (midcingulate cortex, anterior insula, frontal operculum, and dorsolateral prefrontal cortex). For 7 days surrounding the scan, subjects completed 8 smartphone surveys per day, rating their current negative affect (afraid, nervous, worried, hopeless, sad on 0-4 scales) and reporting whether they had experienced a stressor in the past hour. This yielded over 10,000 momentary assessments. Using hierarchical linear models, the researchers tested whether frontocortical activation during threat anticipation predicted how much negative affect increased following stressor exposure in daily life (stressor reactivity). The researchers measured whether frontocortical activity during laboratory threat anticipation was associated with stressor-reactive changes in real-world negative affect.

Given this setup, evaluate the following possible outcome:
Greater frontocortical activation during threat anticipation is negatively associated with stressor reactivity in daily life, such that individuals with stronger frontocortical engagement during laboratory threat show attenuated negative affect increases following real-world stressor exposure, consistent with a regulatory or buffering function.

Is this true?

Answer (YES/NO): YES